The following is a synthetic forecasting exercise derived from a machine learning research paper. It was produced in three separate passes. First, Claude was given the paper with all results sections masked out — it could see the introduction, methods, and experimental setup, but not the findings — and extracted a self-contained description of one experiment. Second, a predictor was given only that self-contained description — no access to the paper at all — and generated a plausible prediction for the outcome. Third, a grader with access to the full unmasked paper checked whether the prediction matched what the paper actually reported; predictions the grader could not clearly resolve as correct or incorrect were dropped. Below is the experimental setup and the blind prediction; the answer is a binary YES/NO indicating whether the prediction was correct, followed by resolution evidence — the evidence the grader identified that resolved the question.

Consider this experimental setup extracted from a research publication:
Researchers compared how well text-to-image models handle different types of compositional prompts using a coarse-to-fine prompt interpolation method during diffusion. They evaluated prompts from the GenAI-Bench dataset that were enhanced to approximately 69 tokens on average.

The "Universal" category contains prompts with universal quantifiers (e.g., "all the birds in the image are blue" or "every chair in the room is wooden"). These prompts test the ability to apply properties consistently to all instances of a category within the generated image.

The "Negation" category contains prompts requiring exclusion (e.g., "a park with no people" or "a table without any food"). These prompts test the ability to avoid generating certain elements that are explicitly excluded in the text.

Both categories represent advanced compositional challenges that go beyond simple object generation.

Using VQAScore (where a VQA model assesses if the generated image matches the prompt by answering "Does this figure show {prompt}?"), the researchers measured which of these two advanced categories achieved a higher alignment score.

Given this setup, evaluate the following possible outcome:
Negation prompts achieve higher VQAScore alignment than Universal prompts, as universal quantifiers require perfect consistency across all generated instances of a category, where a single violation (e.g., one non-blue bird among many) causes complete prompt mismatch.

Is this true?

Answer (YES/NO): NO